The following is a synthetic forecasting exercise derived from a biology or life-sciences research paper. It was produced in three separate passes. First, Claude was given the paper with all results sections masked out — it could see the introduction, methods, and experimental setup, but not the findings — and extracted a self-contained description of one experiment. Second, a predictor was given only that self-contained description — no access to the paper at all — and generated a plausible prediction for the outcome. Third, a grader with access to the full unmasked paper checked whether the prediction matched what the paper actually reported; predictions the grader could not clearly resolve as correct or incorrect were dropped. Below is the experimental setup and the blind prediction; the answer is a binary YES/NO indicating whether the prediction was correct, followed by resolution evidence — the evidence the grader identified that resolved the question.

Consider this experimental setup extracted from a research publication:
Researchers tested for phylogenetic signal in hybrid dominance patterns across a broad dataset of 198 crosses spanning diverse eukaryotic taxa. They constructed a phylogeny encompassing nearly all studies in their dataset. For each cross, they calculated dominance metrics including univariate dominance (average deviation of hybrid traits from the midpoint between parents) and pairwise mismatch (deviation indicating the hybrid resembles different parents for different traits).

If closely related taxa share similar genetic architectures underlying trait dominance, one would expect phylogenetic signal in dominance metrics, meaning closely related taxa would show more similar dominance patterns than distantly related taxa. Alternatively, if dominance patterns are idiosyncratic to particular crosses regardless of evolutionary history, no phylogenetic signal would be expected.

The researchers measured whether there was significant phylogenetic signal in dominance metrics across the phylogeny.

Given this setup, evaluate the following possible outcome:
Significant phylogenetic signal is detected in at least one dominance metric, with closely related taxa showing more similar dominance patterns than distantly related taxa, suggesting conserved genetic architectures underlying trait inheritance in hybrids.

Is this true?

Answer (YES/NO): NO